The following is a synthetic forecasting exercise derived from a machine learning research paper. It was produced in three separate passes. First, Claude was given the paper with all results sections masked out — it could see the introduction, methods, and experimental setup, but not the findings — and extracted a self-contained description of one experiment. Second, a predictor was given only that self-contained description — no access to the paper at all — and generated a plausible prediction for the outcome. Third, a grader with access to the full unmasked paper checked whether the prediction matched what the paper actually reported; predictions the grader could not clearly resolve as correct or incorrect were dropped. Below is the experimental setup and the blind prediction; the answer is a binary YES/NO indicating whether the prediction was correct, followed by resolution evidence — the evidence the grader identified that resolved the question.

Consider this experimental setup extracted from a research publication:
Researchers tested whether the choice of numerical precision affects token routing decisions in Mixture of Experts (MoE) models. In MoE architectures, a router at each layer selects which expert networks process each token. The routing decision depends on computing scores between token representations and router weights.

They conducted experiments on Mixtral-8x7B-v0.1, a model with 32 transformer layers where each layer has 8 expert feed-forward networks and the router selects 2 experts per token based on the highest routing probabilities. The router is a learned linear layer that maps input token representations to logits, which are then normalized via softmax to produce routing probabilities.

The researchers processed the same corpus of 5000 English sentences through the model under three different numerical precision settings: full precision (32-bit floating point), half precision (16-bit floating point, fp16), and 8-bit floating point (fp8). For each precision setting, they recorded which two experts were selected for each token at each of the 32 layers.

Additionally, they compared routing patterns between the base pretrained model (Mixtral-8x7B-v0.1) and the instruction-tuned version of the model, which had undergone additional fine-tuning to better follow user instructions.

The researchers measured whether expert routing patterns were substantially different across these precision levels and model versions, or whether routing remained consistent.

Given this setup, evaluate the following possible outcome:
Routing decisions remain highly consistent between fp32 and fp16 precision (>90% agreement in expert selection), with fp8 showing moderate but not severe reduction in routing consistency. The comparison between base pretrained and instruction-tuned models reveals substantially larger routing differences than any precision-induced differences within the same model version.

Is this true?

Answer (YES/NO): NO